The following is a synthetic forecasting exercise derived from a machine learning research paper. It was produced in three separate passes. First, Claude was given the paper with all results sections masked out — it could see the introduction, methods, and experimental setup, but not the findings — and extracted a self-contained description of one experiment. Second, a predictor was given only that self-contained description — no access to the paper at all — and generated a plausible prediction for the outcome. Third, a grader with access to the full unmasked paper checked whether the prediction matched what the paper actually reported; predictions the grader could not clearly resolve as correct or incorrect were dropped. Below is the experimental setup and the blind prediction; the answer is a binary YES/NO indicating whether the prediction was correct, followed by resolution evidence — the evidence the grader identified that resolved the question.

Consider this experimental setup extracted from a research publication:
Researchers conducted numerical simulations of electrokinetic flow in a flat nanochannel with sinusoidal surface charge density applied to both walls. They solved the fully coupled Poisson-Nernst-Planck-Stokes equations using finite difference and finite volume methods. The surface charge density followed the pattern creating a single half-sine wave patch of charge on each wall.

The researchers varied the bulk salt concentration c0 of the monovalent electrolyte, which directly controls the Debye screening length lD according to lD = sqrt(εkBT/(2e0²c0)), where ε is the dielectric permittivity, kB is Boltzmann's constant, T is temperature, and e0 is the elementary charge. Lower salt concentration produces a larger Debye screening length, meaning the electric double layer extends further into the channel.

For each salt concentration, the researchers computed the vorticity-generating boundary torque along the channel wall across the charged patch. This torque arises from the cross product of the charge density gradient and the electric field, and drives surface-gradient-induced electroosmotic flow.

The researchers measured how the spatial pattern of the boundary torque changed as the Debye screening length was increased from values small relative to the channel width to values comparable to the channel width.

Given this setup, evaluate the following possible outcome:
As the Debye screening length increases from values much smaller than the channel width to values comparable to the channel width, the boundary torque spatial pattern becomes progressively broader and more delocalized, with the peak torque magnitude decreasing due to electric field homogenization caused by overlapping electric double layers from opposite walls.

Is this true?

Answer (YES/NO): NO